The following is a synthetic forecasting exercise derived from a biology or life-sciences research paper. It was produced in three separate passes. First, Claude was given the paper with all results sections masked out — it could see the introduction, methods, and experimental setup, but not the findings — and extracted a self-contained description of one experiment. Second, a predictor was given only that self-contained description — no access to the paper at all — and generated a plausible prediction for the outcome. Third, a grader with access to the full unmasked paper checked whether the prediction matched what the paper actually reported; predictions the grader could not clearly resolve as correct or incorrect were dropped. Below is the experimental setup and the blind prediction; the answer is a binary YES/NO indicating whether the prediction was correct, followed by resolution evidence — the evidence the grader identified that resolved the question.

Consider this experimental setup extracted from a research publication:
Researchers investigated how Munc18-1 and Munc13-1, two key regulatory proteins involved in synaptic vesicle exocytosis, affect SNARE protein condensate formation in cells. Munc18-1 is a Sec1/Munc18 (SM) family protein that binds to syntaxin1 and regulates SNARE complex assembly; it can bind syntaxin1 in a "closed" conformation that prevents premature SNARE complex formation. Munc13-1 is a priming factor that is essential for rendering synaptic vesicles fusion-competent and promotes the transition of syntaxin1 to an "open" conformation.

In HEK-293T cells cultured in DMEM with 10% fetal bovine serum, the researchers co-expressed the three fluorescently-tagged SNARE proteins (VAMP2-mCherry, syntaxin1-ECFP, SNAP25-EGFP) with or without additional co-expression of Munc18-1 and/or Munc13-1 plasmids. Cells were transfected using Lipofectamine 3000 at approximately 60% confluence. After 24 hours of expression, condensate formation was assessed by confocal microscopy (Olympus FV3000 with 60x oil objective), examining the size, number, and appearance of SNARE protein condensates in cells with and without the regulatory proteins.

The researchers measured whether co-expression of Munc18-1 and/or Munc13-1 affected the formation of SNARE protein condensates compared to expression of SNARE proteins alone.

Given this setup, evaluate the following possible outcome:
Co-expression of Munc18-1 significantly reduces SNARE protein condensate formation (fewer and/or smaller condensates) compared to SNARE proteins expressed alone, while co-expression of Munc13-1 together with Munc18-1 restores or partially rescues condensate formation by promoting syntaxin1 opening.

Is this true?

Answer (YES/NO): YES